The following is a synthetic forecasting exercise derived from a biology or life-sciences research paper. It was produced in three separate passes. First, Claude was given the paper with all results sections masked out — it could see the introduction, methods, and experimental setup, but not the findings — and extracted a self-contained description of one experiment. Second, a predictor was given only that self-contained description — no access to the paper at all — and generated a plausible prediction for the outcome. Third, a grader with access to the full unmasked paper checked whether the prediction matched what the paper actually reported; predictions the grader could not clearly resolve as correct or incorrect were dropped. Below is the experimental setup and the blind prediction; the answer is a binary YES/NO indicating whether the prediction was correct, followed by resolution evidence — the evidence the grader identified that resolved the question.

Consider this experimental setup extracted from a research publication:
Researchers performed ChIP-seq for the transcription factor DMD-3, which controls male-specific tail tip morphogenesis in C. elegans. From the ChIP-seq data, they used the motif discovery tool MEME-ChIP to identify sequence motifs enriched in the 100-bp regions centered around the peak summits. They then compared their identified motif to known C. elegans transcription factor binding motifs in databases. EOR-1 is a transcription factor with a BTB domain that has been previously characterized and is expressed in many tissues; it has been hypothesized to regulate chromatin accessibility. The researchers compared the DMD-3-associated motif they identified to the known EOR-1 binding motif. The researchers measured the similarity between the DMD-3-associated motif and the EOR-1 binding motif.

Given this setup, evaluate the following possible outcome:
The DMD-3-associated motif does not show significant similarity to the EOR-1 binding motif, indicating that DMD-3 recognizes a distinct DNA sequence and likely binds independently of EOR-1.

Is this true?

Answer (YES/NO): NO